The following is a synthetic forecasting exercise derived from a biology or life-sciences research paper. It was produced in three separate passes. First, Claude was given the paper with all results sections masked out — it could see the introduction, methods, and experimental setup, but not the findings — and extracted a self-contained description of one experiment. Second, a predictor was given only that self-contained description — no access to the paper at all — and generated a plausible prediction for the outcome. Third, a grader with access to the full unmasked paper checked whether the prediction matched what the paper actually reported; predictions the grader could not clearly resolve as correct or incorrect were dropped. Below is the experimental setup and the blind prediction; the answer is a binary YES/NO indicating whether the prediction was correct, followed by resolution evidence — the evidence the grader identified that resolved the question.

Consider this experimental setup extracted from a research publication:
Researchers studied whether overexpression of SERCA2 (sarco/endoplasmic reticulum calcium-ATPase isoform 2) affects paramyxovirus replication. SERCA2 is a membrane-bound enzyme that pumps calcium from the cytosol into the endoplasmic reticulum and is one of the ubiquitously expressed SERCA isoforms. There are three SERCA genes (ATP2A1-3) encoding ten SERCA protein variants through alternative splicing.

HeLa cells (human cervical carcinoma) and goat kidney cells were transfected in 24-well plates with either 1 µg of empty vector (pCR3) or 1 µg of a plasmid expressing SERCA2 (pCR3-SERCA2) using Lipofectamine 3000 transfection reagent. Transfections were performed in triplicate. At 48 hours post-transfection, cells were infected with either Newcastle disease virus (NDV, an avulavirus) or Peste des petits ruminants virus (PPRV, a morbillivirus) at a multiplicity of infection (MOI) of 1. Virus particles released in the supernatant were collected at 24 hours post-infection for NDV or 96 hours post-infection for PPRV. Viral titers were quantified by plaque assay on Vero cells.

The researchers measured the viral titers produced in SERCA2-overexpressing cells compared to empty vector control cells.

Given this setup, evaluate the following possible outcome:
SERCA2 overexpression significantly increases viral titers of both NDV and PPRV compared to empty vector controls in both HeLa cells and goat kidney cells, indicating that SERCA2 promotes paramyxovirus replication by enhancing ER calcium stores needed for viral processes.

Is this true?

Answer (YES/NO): YES